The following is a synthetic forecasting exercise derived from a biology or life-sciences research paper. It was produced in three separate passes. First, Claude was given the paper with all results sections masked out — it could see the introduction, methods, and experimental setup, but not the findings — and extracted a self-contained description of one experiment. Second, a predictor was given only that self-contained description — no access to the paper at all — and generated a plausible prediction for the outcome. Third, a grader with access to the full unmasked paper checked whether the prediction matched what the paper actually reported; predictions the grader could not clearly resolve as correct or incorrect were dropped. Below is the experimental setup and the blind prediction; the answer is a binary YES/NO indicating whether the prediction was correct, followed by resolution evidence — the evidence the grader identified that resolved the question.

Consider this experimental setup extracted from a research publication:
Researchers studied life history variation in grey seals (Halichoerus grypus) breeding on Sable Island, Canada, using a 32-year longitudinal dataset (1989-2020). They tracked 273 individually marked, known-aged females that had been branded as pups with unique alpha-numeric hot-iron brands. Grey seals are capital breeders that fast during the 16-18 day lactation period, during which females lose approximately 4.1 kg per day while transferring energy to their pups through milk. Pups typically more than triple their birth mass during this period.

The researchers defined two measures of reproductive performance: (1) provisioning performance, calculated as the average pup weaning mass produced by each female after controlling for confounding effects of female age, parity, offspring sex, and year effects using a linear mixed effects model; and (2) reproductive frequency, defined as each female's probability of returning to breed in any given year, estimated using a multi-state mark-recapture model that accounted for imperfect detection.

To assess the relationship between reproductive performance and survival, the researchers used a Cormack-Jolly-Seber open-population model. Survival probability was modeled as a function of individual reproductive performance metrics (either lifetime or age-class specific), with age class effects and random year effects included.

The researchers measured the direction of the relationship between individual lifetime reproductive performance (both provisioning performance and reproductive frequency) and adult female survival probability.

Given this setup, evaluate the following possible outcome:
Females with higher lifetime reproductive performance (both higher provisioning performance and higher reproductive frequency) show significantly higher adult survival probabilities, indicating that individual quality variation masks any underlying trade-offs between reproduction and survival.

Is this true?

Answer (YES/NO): YES